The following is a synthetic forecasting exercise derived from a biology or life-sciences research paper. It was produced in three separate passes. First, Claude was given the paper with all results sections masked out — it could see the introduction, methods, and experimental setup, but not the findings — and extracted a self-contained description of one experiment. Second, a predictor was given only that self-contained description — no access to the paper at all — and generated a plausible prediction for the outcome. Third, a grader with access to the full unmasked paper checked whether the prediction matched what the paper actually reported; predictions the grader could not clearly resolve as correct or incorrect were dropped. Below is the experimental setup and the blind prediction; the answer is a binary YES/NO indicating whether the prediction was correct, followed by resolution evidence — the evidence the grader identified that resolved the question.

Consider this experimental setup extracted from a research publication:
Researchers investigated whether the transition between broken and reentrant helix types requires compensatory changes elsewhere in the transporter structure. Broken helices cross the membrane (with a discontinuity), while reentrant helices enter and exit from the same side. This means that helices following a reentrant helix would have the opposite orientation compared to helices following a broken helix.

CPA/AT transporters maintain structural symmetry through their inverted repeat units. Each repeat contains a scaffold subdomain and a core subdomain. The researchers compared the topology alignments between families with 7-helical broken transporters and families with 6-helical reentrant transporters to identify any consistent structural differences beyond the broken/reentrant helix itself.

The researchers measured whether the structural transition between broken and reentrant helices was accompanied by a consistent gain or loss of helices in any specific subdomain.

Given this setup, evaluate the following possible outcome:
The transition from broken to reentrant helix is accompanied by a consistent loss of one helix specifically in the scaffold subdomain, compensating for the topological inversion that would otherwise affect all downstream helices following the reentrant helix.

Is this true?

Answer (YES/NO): NO